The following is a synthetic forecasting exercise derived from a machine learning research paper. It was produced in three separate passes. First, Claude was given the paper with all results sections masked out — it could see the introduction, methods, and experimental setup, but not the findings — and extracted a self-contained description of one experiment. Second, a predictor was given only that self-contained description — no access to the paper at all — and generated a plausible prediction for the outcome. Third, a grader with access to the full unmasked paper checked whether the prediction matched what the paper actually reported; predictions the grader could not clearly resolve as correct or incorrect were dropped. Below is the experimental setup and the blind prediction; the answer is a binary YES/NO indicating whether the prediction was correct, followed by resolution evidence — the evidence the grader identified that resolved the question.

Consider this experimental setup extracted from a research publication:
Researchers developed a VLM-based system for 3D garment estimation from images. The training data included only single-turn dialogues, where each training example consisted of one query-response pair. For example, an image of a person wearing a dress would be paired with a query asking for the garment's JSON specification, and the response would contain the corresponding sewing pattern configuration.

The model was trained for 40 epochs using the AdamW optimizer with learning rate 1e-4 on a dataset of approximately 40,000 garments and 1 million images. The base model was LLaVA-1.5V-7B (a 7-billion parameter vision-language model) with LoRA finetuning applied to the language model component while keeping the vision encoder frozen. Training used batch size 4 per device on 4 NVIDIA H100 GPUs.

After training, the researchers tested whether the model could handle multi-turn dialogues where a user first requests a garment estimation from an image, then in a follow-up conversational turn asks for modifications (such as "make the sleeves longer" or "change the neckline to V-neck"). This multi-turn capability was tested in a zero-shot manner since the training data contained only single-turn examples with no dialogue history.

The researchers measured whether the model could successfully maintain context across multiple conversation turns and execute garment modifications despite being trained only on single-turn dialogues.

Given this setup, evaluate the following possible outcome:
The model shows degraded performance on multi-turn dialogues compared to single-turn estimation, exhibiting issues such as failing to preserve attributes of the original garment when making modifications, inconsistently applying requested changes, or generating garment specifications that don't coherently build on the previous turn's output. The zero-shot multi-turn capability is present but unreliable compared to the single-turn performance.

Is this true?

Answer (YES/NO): NO